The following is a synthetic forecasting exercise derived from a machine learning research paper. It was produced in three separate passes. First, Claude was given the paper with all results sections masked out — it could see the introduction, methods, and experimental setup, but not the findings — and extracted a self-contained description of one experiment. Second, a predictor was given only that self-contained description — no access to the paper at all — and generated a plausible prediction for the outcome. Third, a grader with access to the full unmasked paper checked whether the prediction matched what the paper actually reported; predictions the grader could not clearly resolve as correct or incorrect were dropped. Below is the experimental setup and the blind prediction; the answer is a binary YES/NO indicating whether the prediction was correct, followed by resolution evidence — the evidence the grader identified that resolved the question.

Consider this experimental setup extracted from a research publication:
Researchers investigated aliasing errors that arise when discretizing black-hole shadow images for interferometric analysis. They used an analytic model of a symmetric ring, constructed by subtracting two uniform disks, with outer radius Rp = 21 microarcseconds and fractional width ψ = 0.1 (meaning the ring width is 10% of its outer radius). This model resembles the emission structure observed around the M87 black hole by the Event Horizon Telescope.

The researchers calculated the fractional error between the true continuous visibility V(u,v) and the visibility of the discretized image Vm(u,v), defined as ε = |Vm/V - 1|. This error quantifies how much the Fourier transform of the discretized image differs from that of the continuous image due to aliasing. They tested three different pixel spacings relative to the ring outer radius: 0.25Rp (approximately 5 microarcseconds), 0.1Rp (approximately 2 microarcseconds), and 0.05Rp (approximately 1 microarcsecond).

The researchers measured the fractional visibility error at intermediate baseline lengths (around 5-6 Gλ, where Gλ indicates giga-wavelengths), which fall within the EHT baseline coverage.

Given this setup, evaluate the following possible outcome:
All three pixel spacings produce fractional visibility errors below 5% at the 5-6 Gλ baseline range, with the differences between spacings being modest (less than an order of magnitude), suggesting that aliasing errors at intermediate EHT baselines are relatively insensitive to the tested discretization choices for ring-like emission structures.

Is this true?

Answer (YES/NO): NO